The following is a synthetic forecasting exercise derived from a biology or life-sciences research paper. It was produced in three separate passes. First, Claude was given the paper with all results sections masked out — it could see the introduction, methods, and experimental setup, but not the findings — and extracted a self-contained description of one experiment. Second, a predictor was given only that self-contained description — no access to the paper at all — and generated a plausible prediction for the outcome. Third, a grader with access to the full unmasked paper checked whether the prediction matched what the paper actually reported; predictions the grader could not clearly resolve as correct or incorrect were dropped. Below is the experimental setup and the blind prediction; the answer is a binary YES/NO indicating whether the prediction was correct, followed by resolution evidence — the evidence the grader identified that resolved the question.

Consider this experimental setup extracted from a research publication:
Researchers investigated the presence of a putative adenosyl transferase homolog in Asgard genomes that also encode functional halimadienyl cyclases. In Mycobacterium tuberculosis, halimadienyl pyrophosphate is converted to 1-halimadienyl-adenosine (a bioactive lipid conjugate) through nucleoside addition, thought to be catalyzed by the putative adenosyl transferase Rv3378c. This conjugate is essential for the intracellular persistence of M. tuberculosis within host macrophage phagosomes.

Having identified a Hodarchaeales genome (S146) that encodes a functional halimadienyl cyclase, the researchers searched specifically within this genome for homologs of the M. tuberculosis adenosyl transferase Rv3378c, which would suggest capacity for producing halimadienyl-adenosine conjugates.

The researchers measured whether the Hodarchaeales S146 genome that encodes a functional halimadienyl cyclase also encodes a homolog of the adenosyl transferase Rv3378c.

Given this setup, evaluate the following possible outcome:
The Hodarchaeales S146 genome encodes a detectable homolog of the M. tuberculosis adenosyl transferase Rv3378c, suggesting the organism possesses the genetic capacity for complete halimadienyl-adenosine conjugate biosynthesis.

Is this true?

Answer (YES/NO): YES